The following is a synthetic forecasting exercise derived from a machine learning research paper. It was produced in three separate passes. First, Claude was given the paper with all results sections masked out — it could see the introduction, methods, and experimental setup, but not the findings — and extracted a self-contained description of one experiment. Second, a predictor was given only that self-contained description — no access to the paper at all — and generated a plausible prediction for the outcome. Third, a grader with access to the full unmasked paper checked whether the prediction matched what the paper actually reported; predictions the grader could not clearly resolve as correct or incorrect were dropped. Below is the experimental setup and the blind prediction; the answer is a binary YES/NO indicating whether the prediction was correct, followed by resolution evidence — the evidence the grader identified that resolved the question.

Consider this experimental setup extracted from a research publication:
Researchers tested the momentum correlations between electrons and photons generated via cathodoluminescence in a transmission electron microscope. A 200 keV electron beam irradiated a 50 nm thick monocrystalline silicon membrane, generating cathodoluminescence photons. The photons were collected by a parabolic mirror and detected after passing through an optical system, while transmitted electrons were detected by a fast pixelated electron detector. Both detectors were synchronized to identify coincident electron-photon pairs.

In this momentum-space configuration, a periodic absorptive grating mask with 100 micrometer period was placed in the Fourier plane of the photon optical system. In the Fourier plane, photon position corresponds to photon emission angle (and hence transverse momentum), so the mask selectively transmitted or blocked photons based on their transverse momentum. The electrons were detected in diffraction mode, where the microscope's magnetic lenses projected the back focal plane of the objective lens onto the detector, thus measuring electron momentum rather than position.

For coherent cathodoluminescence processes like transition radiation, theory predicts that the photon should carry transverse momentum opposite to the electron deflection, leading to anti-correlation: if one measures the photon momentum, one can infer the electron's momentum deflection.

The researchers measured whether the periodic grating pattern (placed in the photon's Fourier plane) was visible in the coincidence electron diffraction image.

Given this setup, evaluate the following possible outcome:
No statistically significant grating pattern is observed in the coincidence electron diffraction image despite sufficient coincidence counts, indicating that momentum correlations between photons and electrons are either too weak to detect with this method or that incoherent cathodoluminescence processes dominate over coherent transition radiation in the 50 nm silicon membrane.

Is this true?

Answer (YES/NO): NO